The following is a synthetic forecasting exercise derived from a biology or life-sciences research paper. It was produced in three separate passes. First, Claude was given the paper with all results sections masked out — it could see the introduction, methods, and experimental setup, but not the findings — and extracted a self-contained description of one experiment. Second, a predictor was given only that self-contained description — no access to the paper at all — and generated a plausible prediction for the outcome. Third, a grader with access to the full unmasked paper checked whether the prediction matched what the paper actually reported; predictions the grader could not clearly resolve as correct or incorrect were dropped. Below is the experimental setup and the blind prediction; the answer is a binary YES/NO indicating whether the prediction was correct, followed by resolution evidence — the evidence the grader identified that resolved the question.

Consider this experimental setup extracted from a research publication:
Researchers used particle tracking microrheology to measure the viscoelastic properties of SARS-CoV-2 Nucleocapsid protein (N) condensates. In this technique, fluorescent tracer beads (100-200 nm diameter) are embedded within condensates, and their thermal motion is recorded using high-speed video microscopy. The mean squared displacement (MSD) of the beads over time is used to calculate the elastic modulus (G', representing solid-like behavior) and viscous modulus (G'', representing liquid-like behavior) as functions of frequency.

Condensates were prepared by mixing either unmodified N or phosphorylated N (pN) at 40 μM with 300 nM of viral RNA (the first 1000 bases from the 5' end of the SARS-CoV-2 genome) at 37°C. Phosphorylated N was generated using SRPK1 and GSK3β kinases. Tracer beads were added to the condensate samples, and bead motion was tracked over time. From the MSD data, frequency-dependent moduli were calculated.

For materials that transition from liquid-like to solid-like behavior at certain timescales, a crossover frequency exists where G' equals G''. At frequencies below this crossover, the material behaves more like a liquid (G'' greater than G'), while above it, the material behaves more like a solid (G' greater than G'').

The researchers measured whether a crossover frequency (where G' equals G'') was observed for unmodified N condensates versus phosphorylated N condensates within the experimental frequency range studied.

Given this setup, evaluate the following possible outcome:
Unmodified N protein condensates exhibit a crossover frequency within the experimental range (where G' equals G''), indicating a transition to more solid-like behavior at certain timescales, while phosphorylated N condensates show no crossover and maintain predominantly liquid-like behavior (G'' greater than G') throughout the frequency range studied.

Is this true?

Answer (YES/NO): YES